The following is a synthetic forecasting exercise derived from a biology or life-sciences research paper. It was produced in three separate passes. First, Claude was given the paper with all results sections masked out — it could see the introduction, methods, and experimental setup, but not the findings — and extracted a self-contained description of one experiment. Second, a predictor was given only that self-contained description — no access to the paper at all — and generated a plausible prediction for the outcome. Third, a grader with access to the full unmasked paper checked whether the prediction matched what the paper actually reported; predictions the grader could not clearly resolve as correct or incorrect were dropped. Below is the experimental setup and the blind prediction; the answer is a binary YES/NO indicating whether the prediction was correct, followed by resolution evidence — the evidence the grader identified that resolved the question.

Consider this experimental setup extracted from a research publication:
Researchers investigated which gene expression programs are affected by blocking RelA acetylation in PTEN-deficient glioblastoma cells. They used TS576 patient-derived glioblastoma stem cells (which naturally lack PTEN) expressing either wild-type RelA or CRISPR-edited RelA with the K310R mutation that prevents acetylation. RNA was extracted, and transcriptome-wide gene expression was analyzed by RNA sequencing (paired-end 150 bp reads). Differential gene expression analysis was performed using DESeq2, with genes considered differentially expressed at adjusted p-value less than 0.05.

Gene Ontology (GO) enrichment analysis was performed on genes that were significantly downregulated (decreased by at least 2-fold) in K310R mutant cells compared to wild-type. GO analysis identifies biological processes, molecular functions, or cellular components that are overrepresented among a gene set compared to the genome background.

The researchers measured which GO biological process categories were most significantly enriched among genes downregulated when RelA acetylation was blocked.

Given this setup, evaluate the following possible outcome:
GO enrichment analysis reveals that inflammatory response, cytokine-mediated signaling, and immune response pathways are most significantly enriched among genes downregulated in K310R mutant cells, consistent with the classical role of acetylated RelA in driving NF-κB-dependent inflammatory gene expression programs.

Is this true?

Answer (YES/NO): NO